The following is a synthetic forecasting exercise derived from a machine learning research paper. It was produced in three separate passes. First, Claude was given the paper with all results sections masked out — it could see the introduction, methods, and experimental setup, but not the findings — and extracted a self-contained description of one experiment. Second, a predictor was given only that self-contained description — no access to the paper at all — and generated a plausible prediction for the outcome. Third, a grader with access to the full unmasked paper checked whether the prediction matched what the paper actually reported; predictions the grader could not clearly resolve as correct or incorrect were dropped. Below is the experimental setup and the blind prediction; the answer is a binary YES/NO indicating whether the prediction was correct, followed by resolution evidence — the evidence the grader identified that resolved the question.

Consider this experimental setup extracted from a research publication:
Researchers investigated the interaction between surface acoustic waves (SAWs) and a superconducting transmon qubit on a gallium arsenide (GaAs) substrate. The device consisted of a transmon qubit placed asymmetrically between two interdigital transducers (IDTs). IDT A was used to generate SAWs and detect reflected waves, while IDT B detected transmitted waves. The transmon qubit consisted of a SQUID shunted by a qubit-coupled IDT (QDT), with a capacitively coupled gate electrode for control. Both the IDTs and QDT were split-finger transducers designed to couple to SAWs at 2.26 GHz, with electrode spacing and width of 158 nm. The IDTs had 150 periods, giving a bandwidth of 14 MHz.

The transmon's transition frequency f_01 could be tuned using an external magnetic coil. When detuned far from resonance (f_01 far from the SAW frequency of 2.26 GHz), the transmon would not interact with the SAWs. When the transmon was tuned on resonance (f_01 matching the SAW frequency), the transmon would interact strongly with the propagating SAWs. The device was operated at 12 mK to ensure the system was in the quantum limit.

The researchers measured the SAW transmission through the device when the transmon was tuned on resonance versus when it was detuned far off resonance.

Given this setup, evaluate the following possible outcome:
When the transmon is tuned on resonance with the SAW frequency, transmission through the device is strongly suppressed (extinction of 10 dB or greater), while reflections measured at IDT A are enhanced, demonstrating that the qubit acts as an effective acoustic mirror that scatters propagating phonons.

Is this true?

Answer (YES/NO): NO